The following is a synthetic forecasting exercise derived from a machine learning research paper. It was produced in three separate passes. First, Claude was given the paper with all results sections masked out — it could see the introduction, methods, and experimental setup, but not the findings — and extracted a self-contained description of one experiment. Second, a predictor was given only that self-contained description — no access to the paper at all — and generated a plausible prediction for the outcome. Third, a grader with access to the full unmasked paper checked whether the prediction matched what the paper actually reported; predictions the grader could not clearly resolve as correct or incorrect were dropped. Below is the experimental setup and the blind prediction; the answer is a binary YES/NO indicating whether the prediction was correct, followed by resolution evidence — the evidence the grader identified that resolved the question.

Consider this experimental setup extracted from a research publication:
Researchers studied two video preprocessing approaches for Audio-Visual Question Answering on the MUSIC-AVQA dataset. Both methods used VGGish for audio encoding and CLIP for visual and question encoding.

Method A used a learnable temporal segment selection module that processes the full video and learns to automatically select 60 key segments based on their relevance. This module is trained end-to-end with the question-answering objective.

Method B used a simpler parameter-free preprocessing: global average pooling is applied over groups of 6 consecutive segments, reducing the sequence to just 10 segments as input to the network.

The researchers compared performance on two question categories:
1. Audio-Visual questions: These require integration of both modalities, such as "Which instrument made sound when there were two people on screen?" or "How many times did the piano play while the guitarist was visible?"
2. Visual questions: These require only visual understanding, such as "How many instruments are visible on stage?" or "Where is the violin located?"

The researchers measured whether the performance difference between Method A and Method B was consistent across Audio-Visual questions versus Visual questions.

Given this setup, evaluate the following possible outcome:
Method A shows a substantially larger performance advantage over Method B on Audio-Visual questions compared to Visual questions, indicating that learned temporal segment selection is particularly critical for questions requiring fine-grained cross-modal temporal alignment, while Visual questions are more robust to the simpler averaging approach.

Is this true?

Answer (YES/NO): NO